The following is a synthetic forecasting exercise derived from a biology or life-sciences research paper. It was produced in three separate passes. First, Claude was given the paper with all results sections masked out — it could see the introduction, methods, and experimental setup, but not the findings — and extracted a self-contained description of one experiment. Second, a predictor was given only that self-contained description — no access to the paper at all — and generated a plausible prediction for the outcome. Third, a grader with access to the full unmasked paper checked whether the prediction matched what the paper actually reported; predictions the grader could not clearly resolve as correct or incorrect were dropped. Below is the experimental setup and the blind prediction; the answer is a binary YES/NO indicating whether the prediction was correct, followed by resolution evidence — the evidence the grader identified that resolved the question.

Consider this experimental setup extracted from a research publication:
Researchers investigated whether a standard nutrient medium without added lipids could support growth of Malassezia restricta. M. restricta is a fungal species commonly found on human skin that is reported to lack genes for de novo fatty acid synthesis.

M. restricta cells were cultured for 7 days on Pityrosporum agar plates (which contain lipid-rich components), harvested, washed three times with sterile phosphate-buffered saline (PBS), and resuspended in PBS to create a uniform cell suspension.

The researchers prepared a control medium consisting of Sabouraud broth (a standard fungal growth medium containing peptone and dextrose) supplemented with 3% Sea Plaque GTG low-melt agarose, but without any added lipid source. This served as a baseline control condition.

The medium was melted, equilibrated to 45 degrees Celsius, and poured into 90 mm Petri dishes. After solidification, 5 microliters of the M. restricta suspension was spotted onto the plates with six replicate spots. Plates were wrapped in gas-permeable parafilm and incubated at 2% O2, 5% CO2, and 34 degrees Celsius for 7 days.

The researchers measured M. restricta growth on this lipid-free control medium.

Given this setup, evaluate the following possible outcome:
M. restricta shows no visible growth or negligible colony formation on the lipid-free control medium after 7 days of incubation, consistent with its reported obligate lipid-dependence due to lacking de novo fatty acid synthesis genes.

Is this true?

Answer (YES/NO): YES